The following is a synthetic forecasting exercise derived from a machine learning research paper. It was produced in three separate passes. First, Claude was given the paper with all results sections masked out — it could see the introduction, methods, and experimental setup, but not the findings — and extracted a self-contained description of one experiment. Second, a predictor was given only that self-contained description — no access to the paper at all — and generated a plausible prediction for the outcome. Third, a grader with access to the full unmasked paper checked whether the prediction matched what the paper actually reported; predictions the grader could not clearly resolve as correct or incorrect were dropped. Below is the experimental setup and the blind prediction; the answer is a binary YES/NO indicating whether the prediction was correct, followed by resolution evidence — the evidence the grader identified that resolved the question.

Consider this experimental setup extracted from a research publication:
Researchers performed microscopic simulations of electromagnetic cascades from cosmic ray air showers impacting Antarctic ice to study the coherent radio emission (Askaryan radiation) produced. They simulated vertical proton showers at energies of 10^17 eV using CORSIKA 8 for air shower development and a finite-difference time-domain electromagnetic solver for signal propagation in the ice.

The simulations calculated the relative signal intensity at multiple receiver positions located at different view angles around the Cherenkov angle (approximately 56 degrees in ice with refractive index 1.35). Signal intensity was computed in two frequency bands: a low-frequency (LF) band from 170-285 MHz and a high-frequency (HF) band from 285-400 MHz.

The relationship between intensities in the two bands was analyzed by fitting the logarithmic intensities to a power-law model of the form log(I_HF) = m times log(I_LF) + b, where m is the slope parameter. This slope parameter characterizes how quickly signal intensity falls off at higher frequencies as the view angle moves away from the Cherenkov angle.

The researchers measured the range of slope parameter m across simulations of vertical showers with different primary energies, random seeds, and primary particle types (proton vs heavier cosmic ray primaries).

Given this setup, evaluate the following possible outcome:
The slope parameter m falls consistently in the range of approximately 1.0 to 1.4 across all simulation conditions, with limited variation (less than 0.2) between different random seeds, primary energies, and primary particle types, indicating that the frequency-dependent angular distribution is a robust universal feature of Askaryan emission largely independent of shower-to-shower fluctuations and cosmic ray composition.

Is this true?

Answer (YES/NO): NO